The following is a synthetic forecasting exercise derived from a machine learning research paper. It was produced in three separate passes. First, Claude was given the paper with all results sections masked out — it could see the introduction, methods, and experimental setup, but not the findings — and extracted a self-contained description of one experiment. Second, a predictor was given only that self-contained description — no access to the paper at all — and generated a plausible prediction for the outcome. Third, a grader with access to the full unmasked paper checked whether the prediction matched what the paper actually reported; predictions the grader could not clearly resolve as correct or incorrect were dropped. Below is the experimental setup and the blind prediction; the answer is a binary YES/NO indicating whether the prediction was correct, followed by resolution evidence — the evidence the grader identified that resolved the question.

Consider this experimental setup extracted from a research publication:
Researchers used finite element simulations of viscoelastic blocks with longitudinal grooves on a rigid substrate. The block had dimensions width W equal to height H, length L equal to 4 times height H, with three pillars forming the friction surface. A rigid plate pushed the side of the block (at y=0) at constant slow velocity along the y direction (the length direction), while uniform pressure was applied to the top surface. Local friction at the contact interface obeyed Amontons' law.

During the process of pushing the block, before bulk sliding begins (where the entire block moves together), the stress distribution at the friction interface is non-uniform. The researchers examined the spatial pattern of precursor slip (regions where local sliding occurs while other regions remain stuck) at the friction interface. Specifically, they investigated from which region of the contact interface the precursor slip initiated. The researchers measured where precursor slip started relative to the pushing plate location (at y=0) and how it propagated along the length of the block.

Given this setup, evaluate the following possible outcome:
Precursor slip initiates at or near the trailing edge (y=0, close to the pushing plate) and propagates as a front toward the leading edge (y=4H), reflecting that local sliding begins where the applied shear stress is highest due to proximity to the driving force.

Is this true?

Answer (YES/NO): YES